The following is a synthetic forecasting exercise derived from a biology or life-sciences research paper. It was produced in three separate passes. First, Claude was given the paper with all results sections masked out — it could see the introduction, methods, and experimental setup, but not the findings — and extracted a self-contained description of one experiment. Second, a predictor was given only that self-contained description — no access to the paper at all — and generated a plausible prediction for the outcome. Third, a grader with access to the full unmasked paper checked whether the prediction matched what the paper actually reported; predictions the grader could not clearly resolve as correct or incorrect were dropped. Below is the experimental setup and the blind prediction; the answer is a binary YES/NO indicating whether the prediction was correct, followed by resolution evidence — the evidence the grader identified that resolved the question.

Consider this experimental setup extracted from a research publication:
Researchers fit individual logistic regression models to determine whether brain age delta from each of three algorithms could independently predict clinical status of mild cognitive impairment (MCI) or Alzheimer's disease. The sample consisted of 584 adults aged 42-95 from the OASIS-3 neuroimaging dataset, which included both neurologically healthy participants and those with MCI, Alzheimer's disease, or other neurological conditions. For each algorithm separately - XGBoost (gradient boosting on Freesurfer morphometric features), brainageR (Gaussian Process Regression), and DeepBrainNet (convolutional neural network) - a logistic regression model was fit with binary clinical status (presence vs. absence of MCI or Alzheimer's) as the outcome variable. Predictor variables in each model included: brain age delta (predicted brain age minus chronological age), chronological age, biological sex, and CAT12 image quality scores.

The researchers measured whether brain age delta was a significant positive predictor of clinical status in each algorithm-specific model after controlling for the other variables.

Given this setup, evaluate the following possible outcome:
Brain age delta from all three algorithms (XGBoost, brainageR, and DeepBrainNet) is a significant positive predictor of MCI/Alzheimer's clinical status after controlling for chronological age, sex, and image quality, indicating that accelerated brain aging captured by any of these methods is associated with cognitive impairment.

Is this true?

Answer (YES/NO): YES